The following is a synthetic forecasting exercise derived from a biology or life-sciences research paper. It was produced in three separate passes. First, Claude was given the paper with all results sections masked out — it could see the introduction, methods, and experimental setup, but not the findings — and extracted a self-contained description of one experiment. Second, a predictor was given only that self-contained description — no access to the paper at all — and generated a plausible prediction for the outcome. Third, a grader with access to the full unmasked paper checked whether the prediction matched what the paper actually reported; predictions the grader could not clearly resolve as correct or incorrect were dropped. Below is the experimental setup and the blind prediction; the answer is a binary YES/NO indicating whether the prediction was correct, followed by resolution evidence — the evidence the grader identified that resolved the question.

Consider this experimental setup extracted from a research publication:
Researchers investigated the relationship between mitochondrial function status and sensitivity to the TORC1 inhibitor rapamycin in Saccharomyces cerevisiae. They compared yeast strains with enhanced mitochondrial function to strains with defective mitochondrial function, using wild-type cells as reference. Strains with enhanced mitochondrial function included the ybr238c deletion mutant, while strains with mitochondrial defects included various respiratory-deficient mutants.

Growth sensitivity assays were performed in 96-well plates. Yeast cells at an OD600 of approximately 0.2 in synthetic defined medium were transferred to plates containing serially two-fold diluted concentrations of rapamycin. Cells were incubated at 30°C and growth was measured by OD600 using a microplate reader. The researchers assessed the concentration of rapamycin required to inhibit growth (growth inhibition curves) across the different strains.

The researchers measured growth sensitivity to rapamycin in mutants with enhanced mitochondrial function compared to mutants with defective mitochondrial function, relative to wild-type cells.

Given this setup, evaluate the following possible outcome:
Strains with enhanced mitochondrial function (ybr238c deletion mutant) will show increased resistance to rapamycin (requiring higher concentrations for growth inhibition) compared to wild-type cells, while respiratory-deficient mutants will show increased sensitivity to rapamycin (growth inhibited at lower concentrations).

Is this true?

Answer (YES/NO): NO